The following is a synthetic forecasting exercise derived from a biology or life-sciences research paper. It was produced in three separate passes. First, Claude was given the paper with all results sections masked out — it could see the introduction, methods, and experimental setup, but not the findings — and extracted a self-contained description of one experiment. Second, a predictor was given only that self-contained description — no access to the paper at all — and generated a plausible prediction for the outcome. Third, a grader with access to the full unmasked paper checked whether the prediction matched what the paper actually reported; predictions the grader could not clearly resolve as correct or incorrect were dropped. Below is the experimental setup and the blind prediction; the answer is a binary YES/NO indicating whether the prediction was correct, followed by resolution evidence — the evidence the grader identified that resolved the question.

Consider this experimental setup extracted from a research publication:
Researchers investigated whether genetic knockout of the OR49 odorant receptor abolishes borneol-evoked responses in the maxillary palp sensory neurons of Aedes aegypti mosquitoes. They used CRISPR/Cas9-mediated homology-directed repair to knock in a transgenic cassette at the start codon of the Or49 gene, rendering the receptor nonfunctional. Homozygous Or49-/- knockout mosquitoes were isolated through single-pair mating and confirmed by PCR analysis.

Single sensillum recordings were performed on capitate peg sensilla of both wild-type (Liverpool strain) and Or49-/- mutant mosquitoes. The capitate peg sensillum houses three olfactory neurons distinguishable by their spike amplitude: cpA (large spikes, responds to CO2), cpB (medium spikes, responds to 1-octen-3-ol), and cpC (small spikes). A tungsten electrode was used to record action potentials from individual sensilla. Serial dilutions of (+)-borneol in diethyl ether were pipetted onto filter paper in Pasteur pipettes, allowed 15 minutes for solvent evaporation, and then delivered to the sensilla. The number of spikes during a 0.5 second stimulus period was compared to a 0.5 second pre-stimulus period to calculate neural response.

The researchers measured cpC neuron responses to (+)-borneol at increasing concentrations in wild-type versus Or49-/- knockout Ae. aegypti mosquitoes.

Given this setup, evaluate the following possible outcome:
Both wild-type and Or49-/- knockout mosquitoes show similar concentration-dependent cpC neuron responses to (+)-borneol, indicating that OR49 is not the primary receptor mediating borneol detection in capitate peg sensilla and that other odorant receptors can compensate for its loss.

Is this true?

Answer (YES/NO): NO